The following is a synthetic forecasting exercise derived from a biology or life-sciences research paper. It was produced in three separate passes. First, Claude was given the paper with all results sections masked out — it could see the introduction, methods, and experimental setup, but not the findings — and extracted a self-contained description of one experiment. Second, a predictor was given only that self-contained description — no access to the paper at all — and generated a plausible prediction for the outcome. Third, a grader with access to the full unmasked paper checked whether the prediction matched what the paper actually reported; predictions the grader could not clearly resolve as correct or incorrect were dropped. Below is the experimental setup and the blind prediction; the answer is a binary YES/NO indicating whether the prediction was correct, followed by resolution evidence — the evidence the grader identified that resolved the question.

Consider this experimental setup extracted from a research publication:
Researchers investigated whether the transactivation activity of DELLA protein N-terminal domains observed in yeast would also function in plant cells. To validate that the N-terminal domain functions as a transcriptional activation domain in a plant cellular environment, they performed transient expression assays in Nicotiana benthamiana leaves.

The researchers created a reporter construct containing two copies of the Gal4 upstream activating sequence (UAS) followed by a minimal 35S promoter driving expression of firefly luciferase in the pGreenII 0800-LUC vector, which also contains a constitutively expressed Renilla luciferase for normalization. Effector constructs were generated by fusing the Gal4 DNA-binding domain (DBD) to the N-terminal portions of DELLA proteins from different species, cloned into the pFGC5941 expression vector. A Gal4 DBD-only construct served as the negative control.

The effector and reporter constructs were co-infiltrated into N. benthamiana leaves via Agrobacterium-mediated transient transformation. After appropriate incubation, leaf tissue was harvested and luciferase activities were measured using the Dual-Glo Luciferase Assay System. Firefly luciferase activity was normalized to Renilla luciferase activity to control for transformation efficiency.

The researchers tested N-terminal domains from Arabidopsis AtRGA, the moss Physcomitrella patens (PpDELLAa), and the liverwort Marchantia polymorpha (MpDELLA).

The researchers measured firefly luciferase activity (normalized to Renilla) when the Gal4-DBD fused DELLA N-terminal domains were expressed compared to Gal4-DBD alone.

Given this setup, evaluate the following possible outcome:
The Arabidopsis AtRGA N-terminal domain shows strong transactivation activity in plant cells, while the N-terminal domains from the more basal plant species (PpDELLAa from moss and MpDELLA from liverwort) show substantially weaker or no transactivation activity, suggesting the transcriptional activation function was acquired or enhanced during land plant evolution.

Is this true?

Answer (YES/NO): NO